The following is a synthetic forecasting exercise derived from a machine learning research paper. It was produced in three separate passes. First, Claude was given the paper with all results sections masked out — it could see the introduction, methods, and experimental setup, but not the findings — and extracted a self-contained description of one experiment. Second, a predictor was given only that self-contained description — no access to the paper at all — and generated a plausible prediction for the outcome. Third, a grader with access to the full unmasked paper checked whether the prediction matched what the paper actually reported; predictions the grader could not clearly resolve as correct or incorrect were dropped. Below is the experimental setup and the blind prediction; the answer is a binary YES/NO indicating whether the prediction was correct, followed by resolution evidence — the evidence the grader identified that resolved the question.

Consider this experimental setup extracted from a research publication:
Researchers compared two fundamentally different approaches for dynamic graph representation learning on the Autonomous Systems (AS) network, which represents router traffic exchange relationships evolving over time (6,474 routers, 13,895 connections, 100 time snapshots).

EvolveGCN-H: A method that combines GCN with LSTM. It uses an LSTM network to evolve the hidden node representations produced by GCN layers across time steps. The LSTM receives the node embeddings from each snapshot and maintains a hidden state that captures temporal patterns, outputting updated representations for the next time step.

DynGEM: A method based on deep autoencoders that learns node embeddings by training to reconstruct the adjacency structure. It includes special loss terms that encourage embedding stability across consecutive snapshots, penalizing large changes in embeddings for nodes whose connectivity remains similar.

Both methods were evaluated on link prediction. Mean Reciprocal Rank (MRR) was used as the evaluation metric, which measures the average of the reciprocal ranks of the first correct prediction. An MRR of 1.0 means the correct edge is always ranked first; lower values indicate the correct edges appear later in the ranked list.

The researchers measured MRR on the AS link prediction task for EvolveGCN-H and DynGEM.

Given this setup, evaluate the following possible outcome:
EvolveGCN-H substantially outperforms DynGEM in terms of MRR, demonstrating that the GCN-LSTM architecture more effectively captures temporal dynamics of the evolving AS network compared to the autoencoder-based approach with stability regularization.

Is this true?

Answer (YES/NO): YES